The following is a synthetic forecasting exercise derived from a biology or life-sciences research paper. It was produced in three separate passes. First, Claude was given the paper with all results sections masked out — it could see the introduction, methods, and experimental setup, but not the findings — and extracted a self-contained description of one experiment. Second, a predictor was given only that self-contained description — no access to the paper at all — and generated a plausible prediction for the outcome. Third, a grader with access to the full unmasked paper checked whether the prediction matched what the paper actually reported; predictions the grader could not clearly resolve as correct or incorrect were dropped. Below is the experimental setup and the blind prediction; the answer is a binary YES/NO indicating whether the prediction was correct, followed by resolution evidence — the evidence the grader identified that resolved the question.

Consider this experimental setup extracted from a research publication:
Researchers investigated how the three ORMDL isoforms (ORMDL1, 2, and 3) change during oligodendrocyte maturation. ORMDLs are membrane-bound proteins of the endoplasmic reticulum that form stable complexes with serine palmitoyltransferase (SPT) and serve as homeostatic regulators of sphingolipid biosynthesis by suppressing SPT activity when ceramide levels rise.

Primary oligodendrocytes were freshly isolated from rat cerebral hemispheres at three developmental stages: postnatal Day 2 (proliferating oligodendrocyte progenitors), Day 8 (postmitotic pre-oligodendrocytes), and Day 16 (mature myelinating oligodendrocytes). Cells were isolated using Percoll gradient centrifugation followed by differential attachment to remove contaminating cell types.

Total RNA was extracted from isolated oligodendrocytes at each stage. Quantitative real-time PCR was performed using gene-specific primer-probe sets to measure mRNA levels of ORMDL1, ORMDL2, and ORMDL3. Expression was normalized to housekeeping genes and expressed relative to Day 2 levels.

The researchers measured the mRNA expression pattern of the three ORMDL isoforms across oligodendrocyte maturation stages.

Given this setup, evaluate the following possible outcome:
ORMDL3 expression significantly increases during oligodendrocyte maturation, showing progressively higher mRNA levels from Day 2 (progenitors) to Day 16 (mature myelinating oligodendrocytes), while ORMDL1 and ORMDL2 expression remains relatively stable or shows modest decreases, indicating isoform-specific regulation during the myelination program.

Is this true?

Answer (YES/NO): NO